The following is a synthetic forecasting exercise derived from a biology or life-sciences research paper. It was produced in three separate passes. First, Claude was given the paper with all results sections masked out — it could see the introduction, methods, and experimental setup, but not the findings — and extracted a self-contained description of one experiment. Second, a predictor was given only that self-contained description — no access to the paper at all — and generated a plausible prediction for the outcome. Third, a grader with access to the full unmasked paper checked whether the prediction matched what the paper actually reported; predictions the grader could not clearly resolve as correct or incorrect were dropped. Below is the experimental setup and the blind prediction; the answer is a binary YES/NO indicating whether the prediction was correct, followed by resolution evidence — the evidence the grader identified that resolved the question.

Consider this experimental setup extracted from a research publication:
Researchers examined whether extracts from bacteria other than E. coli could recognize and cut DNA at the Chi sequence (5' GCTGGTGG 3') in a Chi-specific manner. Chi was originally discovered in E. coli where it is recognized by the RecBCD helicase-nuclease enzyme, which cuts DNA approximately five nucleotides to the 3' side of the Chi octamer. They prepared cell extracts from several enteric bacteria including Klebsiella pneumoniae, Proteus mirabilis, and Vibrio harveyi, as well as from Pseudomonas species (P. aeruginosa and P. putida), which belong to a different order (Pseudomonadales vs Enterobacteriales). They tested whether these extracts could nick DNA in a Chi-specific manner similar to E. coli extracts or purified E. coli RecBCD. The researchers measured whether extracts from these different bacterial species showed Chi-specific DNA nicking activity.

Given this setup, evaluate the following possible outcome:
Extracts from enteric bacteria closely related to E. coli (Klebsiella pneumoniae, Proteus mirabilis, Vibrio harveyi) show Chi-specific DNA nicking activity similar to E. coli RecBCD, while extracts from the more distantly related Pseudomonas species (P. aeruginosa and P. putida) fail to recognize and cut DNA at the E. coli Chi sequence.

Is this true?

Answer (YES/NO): YES